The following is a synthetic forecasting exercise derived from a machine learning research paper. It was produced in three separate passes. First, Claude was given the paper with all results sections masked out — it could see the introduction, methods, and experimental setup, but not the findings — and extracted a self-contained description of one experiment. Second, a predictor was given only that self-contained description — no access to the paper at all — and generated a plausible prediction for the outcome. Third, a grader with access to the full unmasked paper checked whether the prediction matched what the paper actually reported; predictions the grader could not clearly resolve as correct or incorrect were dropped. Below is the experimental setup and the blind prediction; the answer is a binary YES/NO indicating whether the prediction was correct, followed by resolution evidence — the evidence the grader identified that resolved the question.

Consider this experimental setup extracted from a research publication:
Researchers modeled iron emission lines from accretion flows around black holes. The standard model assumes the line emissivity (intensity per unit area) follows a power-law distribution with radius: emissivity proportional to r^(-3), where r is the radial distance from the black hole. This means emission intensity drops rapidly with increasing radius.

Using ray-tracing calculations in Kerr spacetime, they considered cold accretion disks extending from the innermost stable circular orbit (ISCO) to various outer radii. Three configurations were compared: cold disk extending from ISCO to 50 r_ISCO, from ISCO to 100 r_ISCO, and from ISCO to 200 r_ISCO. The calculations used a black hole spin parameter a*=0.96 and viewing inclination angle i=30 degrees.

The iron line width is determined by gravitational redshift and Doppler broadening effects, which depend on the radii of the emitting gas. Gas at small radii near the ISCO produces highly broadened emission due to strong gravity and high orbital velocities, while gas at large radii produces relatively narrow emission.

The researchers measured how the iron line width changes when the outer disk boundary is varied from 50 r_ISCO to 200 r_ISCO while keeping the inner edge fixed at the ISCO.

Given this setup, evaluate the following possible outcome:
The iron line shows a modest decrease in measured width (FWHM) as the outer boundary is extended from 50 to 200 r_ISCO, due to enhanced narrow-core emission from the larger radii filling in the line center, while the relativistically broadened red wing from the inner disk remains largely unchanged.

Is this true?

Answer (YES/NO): NO